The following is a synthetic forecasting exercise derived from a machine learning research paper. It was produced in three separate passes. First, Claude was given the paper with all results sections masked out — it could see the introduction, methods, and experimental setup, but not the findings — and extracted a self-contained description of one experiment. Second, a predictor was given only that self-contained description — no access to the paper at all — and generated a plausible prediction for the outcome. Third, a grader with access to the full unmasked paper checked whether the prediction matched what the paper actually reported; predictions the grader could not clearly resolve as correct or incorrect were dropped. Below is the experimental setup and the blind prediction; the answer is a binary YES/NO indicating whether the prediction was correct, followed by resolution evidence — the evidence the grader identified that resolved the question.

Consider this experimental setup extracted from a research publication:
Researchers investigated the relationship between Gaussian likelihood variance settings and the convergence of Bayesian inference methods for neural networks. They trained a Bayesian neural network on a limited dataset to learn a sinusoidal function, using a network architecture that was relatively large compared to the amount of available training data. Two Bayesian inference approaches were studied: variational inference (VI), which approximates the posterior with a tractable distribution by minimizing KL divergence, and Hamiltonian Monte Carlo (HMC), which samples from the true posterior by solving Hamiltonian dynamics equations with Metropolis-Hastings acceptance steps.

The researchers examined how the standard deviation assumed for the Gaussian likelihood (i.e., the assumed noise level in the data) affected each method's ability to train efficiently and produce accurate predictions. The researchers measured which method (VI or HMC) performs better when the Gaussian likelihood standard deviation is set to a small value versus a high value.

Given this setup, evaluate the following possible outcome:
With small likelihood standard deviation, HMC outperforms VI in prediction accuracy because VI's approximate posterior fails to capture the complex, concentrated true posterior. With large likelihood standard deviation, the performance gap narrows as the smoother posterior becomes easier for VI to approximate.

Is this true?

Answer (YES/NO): NO